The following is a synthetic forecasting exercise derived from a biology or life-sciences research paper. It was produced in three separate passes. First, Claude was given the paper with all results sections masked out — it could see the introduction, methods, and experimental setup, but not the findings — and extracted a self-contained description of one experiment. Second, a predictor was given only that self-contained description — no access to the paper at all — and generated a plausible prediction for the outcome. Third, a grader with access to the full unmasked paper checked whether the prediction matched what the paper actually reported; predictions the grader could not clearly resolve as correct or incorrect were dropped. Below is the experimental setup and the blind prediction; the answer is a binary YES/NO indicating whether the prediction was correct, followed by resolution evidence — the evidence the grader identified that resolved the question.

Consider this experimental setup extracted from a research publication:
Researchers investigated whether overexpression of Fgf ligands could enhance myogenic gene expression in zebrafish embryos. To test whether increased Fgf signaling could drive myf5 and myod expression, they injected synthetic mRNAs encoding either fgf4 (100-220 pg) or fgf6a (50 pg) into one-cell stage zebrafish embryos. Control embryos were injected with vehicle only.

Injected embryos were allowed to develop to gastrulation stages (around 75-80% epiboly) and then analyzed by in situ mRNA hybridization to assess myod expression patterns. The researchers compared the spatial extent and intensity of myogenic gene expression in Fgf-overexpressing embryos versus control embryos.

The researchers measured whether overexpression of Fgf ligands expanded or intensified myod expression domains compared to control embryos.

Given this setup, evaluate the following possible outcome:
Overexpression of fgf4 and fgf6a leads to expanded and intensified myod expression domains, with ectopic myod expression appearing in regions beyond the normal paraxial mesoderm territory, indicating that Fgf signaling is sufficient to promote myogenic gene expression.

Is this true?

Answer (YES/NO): YES